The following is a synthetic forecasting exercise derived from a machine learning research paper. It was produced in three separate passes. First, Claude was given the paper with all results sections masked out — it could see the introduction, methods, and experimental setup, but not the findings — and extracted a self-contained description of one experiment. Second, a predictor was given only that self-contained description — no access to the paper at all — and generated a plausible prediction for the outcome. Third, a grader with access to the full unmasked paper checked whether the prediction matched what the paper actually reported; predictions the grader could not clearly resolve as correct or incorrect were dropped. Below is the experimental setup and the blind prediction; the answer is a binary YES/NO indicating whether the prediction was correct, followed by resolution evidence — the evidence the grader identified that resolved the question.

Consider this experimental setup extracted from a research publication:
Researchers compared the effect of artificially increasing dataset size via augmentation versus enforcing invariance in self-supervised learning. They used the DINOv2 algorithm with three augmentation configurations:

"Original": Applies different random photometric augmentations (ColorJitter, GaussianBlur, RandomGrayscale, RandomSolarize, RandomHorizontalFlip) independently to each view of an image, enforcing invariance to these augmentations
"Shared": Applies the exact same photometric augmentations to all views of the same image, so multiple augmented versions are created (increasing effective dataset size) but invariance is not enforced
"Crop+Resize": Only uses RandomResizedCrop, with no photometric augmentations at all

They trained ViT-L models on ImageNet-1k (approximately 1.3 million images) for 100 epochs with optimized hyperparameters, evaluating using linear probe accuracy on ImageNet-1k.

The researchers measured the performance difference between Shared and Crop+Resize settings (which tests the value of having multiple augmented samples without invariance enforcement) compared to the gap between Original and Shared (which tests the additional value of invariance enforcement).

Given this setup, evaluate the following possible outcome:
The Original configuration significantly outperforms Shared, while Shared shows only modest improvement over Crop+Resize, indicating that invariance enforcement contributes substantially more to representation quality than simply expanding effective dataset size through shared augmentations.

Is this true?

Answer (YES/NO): NO